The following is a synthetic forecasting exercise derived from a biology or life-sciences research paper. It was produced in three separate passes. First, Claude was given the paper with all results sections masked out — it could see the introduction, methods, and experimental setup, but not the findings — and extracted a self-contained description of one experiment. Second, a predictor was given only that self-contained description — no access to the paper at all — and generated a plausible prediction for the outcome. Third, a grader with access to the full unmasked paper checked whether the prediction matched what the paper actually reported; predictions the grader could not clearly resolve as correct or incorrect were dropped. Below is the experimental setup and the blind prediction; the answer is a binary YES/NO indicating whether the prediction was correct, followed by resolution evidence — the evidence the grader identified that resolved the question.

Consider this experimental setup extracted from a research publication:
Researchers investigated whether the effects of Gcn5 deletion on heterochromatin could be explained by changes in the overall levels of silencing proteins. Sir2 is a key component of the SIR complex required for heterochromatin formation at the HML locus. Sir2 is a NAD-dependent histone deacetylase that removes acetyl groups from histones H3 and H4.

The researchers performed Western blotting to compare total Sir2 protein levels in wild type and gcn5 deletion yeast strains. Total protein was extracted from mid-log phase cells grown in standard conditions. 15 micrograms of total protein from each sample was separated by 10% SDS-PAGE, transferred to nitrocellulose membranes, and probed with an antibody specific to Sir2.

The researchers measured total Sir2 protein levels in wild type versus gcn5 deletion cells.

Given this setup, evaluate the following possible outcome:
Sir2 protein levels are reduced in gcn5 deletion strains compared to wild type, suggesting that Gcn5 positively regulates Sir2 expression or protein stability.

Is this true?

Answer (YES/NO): NO